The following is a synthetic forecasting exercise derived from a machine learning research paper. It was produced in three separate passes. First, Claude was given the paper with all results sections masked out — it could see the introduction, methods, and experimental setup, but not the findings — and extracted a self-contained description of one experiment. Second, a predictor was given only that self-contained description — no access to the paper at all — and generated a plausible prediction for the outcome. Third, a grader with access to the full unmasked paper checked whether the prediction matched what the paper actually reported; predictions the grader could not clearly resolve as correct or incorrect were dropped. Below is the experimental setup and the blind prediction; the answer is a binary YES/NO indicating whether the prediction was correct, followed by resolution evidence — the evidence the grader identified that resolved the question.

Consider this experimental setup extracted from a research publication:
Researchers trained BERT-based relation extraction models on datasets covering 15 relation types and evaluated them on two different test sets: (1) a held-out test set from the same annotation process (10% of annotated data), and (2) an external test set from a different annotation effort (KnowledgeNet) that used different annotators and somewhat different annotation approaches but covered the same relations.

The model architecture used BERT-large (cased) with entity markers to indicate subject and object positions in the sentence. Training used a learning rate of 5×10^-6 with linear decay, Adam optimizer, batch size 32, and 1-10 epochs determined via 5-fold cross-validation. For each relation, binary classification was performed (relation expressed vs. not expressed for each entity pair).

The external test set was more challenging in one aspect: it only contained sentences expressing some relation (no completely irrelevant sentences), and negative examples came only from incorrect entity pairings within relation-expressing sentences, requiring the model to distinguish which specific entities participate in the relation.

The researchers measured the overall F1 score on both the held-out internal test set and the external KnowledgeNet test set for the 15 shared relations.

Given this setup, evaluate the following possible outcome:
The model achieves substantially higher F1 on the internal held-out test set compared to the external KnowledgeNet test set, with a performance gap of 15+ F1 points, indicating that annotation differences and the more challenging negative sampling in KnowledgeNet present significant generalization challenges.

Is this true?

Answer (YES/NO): NO